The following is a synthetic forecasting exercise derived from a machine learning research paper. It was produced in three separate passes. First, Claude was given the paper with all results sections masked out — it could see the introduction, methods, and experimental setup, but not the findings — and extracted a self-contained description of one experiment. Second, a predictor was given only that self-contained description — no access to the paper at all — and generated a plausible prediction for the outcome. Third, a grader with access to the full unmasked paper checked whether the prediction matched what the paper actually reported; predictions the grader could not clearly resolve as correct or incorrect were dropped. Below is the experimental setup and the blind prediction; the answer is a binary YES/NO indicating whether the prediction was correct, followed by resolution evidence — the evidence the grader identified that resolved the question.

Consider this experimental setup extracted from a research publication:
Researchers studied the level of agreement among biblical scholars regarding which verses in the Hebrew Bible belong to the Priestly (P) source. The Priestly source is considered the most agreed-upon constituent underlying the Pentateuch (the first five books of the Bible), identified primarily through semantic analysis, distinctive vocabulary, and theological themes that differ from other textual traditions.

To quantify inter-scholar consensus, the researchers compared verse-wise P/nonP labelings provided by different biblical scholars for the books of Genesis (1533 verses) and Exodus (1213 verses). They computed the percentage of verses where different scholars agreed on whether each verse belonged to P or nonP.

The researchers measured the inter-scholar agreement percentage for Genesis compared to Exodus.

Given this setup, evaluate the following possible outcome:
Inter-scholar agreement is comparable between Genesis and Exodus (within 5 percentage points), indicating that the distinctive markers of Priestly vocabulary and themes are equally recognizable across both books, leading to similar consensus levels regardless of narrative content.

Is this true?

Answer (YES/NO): YES